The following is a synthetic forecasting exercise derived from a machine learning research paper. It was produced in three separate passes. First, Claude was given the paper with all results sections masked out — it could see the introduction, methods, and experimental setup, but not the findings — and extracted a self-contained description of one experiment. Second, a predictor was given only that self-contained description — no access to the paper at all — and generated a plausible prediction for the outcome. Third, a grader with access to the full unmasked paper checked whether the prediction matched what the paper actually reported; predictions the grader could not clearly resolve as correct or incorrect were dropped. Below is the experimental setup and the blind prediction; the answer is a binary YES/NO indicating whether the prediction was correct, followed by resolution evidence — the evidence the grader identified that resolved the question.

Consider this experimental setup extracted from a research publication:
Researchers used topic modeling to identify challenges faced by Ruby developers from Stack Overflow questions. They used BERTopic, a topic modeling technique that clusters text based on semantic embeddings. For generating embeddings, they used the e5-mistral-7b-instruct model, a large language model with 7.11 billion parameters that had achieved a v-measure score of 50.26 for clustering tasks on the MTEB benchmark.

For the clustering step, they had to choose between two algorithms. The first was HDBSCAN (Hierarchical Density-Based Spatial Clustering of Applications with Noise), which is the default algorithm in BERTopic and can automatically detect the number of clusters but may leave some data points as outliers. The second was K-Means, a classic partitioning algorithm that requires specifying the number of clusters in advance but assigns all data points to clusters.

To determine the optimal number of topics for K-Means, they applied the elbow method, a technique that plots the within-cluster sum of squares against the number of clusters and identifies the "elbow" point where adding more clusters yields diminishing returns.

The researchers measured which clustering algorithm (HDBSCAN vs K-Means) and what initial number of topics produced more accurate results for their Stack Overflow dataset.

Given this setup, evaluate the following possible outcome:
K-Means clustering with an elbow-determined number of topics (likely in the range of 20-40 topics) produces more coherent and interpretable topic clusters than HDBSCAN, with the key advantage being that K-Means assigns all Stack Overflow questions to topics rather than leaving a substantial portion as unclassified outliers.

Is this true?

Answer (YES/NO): NO